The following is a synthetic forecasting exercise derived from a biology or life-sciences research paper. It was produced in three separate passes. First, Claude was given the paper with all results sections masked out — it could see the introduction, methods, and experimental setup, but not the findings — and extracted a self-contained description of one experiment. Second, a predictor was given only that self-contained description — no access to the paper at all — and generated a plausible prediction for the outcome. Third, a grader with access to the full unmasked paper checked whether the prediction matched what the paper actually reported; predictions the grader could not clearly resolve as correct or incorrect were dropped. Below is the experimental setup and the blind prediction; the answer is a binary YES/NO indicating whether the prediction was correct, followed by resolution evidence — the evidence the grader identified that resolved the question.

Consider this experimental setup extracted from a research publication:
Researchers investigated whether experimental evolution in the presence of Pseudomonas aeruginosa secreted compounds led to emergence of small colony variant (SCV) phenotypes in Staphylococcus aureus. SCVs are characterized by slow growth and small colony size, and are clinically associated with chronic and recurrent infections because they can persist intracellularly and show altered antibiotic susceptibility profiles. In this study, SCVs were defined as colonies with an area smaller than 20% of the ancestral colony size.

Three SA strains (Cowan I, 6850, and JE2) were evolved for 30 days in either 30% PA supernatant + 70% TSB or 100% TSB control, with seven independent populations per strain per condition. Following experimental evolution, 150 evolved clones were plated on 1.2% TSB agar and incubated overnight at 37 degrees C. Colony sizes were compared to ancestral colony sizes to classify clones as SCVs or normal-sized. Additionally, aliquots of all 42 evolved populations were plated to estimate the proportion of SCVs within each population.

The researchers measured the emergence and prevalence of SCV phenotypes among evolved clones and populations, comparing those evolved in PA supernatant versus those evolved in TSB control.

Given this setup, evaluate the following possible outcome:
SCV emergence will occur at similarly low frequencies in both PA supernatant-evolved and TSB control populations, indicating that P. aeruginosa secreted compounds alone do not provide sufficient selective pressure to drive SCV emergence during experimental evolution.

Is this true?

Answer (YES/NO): NO